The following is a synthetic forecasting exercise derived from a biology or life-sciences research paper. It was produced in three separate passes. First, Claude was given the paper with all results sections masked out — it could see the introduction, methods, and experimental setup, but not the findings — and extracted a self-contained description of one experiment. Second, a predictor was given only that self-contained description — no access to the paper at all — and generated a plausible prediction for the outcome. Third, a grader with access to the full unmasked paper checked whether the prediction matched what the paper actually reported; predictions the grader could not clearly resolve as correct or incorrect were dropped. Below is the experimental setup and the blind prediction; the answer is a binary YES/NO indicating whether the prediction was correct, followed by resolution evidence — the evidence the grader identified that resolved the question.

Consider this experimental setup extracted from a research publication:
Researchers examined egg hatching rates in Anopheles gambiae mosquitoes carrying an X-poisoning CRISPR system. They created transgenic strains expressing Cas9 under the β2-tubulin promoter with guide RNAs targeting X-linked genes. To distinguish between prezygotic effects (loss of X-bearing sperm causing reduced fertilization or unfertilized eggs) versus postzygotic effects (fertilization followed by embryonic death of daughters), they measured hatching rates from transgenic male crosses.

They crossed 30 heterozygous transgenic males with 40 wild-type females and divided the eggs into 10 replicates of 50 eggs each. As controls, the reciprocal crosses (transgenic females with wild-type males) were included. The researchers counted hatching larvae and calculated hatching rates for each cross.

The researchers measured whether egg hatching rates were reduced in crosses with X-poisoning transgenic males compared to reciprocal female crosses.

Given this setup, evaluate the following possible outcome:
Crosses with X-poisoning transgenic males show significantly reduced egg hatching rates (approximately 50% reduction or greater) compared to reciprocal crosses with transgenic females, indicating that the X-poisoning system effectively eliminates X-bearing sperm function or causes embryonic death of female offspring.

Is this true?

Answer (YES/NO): NO